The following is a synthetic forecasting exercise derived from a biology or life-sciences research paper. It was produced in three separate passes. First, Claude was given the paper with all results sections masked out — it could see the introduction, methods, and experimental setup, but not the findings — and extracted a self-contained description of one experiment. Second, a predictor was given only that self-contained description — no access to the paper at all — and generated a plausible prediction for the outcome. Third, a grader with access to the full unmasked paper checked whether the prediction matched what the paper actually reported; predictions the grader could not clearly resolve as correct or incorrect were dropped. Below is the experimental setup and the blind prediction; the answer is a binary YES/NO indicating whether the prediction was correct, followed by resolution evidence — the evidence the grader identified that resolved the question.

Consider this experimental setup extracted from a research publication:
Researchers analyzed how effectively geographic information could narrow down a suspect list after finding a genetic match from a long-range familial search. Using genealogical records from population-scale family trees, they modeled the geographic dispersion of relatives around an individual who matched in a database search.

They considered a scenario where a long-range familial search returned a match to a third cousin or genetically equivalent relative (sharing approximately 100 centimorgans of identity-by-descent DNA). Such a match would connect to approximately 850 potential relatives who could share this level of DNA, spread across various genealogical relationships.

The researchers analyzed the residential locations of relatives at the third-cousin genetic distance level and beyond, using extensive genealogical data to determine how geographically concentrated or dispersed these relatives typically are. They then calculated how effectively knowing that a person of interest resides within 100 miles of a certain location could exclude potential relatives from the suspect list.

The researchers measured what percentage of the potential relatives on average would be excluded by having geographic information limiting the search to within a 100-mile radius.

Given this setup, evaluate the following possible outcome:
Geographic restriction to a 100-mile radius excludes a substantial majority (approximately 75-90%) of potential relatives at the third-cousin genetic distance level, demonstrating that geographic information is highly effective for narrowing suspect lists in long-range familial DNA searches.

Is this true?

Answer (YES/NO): NO